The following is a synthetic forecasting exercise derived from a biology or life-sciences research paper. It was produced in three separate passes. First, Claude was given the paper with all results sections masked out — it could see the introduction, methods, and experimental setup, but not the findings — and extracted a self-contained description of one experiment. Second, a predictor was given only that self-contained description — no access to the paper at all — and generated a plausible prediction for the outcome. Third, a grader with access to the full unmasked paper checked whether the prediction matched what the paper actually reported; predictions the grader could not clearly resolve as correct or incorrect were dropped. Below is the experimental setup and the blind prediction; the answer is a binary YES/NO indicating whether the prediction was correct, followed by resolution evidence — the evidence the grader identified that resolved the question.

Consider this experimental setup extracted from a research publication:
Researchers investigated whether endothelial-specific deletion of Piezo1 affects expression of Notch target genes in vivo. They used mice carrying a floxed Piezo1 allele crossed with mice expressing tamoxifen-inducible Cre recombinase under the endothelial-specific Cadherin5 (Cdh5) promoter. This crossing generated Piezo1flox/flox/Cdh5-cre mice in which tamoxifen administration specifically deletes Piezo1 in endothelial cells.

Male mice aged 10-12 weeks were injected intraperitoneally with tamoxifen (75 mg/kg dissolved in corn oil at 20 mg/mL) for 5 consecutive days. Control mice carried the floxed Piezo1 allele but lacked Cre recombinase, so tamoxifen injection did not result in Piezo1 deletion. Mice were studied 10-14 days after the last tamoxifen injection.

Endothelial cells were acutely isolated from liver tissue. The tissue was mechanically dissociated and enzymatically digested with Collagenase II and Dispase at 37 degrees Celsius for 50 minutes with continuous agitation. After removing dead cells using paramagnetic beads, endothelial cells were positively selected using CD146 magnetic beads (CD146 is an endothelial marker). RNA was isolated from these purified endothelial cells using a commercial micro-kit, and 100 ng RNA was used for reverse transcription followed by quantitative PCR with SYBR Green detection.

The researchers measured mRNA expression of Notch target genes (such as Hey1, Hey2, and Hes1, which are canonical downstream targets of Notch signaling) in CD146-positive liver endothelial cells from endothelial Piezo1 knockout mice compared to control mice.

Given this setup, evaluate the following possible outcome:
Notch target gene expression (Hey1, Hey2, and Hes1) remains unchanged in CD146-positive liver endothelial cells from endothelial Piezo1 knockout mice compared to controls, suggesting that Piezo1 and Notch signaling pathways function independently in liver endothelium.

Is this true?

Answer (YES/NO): NO